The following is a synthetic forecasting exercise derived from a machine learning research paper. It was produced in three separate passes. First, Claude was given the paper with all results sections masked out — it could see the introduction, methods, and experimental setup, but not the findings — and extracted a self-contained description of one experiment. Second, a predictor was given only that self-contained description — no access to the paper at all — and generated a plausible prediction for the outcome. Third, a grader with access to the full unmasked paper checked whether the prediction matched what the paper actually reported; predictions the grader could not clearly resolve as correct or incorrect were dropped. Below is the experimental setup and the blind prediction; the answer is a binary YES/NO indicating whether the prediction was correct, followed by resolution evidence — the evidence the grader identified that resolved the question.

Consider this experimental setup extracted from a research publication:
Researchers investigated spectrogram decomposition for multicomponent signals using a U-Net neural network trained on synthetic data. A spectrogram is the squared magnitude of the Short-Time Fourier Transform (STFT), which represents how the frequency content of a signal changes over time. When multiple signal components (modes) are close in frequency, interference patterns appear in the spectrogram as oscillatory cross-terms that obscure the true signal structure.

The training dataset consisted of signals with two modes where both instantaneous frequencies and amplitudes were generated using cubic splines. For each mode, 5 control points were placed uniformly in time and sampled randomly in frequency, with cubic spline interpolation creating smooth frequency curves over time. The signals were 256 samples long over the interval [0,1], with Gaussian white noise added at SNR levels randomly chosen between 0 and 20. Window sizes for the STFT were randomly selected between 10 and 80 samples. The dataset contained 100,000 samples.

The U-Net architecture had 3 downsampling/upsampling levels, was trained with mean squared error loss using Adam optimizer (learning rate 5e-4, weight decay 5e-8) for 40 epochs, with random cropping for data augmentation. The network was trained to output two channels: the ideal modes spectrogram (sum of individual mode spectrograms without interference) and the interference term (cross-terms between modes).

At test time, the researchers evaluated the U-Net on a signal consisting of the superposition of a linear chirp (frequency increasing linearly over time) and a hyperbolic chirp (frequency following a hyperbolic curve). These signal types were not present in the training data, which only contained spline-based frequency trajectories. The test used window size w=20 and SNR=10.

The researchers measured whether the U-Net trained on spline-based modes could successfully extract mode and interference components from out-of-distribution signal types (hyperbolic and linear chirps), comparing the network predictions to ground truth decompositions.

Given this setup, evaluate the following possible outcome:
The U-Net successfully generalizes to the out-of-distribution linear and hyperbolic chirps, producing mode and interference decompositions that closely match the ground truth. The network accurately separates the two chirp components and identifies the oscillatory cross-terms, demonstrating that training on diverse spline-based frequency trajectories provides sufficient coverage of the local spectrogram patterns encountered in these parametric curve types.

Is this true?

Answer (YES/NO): NO